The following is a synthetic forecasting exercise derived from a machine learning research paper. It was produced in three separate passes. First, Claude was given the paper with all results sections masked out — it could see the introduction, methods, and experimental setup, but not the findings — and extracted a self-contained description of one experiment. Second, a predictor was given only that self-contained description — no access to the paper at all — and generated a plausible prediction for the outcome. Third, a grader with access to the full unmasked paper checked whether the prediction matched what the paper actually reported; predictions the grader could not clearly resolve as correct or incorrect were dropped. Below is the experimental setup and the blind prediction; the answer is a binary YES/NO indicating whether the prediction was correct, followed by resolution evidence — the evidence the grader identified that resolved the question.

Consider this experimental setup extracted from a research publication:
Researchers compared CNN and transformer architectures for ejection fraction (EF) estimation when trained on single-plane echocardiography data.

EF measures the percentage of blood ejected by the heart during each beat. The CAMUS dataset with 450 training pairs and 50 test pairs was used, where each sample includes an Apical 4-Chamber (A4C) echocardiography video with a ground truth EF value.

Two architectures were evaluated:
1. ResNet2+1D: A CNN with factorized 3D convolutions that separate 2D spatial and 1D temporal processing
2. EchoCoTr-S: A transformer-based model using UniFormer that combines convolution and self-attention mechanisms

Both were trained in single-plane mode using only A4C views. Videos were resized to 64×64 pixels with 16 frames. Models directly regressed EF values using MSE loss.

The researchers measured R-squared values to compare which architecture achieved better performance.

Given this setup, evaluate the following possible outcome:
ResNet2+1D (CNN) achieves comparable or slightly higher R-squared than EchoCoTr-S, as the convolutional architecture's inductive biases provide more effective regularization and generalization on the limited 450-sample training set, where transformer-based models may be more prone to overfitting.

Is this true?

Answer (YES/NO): NO